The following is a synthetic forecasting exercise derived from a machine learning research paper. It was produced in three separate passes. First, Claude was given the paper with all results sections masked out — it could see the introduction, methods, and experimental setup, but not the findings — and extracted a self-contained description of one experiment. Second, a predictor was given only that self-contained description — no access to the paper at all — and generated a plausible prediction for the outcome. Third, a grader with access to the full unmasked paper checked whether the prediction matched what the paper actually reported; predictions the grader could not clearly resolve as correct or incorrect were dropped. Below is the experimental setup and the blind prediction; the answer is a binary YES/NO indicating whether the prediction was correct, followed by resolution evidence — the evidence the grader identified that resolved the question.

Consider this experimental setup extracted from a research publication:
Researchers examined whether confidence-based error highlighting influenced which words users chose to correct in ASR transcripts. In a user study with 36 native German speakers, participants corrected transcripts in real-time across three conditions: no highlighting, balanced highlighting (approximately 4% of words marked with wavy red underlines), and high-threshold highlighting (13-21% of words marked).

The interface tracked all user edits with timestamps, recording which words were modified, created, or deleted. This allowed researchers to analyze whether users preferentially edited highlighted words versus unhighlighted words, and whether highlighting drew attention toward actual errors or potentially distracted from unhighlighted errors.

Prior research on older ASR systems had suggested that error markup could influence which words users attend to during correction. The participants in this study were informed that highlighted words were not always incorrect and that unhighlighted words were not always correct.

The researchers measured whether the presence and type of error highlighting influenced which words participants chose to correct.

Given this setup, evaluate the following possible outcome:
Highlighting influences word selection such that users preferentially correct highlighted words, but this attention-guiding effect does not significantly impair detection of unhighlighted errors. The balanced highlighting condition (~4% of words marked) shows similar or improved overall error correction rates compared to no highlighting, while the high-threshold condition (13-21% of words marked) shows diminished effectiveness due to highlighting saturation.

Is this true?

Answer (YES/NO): NO